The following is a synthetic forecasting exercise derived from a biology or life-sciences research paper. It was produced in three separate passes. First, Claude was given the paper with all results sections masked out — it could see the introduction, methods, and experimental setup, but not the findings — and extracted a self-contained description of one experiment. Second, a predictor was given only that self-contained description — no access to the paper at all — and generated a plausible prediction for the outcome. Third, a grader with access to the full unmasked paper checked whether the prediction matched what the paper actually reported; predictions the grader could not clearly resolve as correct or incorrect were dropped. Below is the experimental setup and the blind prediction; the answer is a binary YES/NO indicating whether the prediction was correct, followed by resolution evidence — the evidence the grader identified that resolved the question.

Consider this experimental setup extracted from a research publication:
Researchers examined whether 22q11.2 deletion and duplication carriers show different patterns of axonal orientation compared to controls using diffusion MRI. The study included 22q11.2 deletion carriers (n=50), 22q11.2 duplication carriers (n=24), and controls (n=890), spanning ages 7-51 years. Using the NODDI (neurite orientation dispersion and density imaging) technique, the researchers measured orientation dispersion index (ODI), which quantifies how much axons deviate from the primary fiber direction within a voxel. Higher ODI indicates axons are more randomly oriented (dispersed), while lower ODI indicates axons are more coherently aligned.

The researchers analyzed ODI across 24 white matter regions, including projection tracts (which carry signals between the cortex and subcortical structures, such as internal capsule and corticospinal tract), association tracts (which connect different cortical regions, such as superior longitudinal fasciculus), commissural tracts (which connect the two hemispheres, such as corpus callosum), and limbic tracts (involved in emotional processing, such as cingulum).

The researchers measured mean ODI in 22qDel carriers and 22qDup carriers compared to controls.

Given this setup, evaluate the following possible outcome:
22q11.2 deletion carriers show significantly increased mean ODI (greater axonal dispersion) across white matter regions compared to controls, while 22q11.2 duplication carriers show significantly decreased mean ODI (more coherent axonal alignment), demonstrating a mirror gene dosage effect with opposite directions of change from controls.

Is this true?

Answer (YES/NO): NO